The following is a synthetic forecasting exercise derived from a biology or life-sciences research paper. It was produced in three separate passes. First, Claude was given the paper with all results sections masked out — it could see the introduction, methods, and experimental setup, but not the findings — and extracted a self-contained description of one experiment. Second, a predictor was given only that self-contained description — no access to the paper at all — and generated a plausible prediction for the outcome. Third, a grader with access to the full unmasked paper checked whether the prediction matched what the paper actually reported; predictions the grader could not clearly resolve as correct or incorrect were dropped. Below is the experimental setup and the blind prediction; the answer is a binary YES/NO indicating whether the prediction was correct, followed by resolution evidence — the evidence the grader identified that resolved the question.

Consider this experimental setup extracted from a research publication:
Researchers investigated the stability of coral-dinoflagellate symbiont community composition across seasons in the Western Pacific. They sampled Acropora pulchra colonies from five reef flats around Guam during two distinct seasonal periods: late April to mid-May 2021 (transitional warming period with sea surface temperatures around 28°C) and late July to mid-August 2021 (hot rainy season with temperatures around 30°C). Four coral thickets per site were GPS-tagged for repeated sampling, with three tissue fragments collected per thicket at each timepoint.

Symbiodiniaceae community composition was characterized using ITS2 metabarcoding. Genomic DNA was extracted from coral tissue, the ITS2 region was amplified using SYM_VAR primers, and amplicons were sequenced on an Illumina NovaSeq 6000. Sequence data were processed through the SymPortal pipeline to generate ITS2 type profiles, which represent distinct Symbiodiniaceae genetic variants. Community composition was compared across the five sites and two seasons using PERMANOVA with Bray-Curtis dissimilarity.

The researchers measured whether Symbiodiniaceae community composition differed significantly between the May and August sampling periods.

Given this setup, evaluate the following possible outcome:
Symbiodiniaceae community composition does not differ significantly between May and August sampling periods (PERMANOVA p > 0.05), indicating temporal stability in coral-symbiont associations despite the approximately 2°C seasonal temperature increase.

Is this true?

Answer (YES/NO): YES